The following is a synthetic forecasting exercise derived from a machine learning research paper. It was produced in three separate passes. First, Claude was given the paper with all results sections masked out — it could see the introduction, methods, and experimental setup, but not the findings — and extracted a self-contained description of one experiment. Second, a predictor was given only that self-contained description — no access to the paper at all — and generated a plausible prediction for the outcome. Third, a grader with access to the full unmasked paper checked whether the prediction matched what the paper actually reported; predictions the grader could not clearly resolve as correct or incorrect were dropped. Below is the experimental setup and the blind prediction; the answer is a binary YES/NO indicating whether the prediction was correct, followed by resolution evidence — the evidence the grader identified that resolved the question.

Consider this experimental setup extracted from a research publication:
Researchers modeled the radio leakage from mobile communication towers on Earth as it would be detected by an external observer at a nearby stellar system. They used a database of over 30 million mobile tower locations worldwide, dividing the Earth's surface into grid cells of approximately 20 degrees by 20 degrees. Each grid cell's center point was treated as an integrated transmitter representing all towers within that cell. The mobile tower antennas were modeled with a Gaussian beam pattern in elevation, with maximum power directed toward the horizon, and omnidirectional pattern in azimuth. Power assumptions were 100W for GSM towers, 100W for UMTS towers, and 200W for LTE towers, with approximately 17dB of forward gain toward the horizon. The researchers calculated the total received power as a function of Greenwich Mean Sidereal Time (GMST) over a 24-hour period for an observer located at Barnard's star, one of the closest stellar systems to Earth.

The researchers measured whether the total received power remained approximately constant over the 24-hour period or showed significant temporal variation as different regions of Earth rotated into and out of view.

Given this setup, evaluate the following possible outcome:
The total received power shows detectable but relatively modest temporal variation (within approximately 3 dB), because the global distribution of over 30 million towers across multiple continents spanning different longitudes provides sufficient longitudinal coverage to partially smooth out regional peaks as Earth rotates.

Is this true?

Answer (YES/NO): NO